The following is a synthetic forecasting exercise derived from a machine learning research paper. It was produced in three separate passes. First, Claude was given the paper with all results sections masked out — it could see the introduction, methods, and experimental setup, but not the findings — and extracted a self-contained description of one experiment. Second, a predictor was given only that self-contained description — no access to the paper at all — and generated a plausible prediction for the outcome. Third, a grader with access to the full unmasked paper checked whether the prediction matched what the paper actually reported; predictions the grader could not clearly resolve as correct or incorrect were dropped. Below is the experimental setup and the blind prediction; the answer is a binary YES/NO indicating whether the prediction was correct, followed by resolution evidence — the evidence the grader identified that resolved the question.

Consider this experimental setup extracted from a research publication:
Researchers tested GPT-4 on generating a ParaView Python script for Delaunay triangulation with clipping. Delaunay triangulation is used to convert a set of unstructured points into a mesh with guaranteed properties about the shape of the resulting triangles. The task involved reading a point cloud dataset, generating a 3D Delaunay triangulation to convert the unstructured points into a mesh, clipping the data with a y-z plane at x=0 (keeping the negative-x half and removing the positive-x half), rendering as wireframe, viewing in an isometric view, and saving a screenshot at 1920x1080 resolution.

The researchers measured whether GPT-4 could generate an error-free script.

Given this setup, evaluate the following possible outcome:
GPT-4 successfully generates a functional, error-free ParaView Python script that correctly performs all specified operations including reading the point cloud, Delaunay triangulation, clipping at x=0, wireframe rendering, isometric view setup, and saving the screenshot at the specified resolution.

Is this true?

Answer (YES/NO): NO